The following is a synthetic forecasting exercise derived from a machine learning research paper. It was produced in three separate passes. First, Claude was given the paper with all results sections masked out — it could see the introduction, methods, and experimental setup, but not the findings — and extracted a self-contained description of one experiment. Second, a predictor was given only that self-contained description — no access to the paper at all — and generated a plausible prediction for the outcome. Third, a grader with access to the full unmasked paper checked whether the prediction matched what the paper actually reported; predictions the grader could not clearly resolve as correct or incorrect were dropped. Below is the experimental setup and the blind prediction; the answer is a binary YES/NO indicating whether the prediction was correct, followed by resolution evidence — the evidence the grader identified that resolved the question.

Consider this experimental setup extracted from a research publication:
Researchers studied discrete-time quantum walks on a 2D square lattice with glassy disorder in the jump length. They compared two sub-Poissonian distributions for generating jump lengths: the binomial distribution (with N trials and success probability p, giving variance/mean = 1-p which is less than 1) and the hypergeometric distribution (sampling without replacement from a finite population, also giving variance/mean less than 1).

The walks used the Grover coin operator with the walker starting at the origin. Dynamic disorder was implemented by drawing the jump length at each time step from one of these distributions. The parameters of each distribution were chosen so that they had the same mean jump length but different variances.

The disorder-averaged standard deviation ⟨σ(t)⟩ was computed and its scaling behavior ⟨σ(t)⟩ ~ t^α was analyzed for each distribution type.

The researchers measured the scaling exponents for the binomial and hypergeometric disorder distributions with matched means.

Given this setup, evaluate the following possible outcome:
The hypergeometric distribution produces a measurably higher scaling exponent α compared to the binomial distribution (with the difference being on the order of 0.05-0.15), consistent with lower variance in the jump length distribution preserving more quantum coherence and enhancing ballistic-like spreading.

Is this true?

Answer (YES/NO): NO